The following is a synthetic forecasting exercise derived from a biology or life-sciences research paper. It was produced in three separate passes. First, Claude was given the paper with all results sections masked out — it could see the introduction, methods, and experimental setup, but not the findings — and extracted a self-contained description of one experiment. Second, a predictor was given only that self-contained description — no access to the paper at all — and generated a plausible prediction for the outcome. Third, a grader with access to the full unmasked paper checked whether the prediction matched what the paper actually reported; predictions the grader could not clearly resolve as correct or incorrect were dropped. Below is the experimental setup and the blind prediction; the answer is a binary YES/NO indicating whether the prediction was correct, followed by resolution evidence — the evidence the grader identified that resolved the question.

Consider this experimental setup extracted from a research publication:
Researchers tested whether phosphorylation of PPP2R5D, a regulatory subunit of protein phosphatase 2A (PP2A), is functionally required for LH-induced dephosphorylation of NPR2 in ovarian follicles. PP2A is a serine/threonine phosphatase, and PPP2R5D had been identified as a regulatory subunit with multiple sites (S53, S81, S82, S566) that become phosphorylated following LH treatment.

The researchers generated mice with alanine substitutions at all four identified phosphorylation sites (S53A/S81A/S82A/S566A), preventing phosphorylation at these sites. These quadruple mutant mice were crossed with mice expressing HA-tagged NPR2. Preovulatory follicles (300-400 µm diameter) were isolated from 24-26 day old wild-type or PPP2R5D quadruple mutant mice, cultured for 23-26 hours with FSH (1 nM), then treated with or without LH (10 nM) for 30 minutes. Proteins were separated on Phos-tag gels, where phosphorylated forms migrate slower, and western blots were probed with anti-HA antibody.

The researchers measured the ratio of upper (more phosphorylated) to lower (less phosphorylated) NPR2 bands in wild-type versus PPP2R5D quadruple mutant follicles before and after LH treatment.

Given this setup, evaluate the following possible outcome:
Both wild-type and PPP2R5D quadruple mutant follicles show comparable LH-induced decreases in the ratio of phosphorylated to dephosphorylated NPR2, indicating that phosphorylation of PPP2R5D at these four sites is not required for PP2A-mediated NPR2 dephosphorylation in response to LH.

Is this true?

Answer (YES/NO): YES